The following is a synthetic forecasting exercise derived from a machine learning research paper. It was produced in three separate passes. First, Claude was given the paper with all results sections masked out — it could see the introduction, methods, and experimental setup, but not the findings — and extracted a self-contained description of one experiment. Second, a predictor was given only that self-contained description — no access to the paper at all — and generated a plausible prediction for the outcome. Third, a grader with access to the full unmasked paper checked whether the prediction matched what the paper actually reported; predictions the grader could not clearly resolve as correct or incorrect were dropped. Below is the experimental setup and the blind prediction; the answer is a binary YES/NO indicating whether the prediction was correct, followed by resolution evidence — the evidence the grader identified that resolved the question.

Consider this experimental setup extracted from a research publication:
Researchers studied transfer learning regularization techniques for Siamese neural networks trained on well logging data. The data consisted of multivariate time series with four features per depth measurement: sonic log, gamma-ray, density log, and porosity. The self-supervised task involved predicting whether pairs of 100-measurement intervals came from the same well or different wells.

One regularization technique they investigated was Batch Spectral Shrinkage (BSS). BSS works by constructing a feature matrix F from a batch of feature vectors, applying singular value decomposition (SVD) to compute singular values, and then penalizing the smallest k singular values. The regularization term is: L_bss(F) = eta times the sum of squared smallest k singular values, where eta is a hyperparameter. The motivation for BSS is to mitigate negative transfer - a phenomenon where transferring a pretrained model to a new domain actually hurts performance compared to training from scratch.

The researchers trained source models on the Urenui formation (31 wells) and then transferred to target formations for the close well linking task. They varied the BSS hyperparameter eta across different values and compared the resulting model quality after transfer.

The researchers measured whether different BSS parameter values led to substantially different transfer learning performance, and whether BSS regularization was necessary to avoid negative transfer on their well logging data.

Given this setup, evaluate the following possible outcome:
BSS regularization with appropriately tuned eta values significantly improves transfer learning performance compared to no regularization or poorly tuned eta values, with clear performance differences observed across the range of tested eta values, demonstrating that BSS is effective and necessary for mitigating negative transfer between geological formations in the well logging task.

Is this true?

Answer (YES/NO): NO